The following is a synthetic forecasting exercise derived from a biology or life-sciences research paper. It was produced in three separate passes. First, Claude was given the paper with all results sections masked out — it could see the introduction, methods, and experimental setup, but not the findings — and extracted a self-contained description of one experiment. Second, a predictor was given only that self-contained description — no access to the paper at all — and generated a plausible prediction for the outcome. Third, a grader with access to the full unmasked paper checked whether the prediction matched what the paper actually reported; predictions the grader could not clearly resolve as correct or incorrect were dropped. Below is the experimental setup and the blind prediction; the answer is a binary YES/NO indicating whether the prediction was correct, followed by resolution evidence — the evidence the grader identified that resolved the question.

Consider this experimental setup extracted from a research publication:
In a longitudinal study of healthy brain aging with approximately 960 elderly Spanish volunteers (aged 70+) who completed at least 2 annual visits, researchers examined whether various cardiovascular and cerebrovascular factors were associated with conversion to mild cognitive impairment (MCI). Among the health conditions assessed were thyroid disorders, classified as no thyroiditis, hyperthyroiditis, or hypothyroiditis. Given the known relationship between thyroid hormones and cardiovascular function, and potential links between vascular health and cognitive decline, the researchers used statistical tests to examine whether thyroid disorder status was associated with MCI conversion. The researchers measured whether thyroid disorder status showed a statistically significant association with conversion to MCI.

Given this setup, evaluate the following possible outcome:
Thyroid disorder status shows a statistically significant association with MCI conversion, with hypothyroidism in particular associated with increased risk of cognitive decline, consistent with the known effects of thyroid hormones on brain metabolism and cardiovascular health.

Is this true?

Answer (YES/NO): NO